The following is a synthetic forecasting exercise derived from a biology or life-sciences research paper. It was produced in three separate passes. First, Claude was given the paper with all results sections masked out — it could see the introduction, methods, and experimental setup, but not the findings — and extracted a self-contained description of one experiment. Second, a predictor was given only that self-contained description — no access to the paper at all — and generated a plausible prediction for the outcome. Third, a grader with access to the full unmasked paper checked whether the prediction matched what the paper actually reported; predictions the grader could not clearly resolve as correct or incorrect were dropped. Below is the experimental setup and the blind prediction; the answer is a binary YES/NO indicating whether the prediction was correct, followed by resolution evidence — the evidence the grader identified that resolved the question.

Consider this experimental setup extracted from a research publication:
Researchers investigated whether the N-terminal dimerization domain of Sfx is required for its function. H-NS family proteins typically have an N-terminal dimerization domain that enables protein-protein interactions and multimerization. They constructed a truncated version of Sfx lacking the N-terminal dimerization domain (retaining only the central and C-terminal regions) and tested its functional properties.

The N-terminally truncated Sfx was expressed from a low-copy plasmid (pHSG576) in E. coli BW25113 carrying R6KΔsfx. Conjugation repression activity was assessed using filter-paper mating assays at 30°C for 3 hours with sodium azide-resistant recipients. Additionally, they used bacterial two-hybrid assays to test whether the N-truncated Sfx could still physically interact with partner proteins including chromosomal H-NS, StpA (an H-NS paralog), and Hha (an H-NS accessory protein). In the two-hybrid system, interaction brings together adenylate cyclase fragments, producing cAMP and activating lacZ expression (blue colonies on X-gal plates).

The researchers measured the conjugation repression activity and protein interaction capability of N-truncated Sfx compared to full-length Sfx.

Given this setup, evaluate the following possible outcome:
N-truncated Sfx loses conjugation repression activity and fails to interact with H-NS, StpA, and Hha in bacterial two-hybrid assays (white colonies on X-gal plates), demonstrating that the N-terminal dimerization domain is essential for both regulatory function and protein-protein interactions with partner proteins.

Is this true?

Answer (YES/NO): YES